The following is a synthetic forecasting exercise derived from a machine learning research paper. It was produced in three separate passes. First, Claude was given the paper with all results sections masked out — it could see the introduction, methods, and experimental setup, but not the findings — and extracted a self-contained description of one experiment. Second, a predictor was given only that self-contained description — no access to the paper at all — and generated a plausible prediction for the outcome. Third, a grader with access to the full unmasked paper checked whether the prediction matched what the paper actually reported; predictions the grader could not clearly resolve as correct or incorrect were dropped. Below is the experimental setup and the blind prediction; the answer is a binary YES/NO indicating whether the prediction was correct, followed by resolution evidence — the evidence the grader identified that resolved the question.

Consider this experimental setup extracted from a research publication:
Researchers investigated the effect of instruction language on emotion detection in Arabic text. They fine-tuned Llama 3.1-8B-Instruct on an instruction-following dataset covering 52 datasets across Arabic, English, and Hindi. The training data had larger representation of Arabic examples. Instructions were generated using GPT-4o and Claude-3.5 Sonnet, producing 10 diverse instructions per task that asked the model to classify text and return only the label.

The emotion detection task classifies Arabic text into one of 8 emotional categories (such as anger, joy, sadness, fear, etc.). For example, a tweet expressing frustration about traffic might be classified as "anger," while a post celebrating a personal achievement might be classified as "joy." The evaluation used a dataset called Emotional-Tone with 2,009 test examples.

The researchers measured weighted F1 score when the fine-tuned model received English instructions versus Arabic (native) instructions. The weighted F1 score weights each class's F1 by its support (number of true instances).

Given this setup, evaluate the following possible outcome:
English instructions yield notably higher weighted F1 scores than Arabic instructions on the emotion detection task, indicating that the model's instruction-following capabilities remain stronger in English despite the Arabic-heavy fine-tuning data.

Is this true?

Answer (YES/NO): NO